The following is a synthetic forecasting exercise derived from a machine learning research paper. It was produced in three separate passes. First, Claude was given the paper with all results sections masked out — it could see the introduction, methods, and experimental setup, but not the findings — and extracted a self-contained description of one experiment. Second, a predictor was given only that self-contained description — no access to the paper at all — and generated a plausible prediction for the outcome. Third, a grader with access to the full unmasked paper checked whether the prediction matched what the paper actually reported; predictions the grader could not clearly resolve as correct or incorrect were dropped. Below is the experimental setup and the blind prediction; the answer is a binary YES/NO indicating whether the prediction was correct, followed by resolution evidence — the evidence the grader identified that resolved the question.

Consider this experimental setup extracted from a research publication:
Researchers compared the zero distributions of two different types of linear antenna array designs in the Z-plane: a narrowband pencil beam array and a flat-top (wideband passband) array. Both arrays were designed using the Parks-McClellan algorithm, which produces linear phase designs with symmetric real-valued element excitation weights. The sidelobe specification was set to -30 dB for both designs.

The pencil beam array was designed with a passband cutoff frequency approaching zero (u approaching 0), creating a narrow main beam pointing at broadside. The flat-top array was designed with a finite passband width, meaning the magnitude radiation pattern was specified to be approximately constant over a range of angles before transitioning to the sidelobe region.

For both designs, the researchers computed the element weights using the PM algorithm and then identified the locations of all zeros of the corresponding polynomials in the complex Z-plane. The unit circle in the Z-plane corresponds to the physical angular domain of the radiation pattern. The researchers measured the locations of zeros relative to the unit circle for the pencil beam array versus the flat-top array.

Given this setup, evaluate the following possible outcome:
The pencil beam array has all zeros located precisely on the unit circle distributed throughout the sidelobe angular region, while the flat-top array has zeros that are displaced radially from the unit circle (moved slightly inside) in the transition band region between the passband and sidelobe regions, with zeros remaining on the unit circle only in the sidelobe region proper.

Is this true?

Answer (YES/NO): NO